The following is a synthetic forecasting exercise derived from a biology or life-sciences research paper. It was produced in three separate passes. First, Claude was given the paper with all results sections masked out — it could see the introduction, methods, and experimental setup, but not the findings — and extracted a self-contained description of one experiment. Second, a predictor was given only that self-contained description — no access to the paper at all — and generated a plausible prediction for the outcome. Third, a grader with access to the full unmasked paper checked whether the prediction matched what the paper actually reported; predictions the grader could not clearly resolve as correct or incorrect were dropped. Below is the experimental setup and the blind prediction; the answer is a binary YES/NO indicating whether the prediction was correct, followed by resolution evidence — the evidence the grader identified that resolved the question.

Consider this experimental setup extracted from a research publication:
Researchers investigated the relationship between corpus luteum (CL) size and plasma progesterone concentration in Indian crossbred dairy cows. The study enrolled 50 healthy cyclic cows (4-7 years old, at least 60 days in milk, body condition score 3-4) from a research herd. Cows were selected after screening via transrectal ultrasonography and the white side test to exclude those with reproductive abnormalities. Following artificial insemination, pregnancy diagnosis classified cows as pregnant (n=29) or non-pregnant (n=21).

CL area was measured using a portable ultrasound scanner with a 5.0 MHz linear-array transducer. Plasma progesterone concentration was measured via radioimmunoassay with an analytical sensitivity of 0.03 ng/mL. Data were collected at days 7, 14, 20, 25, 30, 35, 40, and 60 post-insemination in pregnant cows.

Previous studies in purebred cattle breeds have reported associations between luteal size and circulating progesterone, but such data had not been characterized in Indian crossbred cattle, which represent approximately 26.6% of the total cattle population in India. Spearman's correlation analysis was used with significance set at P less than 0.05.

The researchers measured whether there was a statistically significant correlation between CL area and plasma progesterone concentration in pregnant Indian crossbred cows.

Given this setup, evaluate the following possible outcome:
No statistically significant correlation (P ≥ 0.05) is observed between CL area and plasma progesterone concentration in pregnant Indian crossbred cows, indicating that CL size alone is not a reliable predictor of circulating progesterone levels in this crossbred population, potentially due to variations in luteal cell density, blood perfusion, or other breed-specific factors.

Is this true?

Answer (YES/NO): NO